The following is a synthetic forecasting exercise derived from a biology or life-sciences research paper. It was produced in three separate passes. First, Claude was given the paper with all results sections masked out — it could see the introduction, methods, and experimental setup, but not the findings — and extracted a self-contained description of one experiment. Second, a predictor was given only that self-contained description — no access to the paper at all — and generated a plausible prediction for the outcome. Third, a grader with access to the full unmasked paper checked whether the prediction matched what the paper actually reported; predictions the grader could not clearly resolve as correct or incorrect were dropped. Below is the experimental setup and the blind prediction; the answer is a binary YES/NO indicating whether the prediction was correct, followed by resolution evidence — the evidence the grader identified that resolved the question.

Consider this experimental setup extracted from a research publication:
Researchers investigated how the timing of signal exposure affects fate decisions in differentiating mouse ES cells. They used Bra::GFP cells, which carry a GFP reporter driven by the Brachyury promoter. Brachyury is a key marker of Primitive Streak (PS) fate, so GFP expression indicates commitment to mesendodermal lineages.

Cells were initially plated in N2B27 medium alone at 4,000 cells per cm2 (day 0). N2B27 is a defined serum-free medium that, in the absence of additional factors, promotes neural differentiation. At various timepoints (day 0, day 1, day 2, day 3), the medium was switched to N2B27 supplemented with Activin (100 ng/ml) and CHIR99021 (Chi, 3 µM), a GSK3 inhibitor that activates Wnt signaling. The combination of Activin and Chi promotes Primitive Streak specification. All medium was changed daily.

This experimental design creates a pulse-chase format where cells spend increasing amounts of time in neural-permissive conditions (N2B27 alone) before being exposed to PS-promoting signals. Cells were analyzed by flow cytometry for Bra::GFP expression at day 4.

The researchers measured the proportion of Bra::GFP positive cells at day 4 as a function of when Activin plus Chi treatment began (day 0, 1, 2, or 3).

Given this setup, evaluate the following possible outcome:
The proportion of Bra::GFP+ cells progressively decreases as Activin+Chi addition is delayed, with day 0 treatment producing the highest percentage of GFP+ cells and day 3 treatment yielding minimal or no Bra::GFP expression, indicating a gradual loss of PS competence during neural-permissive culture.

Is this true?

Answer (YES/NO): NO